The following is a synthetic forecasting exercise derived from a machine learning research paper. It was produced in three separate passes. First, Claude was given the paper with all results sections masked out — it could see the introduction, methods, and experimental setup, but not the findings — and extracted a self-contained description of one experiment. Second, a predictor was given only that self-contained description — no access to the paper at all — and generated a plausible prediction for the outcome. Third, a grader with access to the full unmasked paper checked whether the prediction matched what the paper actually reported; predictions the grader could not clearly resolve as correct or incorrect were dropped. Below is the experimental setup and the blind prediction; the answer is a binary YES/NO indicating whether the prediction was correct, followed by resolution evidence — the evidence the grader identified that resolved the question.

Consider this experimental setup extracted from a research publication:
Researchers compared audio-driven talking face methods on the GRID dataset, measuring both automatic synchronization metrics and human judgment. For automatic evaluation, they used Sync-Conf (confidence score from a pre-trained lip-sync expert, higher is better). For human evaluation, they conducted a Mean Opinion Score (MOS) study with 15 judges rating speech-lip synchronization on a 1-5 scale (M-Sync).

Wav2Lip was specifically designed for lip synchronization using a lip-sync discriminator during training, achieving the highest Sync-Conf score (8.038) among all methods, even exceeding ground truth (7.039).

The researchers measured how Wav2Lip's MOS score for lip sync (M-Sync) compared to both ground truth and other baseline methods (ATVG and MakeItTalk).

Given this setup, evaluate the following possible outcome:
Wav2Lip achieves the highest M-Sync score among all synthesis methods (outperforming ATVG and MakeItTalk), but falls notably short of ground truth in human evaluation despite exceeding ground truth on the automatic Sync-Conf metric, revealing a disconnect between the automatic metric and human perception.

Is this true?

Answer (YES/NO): NO